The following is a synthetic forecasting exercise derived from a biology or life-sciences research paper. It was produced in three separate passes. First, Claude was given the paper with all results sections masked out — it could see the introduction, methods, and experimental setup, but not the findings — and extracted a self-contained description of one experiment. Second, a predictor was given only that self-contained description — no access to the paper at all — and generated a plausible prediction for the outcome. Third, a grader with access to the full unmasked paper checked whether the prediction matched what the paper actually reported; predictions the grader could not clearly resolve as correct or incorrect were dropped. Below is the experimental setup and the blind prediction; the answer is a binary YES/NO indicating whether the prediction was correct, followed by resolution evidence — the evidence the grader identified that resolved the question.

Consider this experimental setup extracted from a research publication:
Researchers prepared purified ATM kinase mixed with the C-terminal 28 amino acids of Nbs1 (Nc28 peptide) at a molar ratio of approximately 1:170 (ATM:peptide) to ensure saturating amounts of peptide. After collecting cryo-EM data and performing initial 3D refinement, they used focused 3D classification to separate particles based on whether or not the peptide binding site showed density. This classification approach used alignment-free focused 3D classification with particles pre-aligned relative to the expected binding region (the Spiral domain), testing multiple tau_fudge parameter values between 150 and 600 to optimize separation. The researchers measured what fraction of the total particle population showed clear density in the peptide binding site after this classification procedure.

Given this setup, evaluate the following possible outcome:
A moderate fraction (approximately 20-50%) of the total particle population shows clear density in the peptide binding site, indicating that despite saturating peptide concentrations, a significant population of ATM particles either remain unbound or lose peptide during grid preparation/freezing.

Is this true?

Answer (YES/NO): NO